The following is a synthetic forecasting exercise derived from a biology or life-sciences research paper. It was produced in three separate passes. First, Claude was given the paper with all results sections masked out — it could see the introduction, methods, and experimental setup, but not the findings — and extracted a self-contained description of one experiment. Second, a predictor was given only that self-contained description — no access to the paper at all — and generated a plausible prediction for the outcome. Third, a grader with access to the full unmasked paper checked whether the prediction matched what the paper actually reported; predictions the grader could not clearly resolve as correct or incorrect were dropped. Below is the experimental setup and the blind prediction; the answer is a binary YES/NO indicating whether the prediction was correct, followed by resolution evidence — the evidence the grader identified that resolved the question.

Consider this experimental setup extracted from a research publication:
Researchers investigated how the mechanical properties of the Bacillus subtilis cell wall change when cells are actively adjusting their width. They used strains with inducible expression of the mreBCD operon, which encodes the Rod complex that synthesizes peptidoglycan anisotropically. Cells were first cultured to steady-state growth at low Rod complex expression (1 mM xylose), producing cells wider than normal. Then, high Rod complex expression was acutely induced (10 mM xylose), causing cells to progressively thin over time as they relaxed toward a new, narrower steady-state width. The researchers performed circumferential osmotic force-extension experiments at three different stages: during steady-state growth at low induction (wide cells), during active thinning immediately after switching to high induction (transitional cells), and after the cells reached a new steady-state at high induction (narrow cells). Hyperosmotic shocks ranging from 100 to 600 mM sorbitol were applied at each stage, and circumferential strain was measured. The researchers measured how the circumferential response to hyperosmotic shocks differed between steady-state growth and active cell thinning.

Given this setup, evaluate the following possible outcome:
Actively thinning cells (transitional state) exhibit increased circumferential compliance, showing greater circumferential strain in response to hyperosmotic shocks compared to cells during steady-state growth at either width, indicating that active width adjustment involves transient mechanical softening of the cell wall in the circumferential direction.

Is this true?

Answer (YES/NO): NO